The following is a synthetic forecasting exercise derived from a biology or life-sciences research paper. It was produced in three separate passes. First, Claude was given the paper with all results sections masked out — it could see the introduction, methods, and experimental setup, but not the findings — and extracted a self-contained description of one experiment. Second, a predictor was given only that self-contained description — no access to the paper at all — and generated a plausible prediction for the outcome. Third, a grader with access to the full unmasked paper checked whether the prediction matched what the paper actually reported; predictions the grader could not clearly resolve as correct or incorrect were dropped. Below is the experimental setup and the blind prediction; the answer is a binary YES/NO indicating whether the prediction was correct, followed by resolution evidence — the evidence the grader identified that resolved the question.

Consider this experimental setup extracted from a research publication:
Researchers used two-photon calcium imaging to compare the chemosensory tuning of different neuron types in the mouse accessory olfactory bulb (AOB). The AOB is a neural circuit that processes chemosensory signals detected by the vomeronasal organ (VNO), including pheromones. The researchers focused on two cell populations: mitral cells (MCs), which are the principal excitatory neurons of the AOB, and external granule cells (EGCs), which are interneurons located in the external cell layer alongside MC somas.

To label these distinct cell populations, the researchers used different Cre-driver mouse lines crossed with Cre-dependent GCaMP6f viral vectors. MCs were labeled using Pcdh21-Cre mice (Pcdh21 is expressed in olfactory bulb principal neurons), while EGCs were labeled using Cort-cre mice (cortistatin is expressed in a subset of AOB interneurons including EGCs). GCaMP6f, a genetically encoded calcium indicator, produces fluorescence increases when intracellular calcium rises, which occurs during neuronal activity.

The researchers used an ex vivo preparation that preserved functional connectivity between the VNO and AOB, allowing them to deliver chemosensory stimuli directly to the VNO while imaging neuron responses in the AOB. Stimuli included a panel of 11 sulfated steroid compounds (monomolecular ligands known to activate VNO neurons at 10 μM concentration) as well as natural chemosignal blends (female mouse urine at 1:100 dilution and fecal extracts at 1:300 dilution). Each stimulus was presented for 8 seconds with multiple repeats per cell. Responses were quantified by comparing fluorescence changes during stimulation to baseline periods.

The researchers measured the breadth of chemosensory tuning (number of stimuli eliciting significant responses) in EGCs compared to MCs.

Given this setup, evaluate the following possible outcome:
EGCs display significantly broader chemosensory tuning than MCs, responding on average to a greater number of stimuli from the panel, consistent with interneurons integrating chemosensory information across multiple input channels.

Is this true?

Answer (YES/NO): NO